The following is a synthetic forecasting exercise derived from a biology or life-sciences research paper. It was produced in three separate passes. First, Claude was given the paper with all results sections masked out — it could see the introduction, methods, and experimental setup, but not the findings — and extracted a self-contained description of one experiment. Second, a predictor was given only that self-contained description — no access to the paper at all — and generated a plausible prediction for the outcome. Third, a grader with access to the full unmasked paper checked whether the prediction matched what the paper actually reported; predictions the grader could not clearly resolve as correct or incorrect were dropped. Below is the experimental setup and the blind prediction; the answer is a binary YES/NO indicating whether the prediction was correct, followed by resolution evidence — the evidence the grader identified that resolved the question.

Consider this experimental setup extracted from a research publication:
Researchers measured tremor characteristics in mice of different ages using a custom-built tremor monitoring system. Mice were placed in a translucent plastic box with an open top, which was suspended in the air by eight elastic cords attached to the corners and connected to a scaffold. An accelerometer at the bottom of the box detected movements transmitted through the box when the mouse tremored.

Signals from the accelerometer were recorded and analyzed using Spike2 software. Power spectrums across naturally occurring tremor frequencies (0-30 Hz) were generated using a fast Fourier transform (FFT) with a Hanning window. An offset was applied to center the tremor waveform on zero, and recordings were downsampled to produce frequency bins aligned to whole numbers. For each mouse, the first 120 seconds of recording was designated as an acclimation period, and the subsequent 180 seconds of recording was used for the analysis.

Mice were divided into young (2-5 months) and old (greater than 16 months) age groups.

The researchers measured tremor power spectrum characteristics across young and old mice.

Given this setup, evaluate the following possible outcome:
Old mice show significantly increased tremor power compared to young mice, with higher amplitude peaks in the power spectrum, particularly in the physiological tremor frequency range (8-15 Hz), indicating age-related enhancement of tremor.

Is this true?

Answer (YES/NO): YES